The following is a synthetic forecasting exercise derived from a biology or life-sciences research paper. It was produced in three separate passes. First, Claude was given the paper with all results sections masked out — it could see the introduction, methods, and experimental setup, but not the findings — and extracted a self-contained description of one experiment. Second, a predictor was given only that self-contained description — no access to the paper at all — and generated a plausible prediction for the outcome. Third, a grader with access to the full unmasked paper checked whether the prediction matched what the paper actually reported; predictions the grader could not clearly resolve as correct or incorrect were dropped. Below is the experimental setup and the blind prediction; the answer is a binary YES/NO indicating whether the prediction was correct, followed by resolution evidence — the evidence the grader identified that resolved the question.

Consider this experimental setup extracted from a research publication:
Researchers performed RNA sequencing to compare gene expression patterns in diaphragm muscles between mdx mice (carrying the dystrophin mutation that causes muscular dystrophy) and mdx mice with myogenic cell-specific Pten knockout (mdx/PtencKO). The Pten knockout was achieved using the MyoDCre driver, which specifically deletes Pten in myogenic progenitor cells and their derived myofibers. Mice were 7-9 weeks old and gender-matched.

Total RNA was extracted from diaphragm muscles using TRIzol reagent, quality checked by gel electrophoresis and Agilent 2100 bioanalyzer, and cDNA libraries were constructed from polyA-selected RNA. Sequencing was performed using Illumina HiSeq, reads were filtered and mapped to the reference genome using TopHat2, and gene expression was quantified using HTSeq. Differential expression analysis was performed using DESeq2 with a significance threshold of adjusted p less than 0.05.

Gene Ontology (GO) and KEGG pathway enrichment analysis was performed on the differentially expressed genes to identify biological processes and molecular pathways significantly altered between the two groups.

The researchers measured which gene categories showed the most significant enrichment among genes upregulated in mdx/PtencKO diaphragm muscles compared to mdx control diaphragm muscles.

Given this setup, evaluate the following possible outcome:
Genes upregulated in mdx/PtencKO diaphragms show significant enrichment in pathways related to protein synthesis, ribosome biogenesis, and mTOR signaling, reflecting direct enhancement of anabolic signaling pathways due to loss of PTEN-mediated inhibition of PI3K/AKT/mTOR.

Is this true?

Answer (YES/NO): NO